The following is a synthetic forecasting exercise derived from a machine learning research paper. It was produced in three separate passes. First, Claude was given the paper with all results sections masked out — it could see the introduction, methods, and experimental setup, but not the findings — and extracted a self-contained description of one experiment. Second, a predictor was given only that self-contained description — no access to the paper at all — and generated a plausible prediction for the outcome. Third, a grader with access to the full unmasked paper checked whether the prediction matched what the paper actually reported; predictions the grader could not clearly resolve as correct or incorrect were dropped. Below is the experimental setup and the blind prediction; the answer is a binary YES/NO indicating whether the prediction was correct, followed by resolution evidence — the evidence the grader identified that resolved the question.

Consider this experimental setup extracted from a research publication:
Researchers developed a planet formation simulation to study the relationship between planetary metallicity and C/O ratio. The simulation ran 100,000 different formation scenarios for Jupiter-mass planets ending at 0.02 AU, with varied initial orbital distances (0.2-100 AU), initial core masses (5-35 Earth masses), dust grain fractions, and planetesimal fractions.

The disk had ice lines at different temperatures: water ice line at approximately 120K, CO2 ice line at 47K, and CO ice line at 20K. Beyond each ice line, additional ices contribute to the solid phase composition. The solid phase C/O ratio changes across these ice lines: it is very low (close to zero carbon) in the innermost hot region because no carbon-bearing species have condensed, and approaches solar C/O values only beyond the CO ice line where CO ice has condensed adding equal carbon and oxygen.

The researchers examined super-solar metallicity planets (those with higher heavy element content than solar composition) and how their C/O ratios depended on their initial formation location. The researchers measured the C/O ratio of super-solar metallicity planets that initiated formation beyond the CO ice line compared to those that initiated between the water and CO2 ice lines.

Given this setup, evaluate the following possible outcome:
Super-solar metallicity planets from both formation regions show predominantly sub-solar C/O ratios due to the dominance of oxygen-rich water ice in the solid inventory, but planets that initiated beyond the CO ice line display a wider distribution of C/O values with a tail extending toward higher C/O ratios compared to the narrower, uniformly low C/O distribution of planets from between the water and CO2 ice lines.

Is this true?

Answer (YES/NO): NO